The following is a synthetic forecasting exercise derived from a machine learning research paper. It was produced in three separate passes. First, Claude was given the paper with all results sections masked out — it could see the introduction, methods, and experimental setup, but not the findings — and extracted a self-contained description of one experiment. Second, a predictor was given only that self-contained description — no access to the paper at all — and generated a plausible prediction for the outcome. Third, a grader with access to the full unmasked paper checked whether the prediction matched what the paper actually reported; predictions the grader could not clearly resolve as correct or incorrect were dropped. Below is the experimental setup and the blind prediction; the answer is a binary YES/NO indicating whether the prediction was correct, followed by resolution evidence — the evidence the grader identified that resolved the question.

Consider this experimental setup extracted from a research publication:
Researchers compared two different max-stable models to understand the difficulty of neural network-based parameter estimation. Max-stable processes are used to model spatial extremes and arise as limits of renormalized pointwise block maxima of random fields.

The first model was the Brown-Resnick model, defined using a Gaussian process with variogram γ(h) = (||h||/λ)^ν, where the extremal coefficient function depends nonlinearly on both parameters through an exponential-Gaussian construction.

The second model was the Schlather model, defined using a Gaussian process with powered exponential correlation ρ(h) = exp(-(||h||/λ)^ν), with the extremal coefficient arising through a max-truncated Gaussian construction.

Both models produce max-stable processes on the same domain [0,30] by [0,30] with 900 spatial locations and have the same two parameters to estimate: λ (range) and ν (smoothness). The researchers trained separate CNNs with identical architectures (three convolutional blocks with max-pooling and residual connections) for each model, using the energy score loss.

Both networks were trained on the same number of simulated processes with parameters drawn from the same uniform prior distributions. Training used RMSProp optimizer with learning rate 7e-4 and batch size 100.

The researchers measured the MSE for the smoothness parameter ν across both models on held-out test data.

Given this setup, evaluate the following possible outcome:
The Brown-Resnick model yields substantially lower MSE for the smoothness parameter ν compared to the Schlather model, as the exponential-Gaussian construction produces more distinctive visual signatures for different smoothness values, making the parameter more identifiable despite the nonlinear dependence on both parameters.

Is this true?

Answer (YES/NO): YES